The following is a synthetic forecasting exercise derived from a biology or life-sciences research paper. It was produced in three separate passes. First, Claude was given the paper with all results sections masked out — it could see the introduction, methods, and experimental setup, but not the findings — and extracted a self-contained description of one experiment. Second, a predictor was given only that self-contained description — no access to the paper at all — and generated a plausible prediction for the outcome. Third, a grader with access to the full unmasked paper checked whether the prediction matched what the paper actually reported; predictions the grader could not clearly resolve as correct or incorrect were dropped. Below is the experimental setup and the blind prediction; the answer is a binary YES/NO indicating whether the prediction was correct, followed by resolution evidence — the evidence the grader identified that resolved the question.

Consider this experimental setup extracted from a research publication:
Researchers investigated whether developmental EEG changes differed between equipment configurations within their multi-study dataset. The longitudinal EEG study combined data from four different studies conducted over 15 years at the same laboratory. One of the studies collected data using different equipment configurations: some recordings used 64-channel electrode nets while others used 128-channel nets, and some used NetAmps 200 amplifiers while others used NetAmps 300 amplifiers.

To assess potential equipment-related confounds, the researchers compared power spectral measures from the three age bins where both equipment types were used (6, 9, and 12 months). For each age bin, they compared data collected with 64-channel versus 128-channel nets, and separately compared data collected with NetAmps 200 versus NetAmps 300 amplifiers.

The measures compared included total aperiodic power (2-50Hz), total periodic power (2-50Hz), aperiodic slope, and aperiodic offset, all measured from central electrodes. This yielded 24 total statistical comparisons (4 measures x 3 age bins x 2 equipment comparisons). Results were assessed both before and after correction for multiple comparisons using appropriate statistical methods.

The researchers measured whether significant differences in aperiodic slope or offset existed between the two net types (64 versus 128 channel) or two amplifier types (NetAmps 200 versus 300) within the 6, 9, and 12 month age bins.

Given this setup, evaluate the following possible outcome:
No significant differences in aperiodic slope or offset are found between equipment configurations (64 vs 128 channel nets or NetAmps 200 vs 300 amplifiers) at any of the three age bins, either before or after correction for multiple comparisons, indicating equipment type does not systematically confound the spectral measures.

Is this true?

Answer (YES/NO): NO